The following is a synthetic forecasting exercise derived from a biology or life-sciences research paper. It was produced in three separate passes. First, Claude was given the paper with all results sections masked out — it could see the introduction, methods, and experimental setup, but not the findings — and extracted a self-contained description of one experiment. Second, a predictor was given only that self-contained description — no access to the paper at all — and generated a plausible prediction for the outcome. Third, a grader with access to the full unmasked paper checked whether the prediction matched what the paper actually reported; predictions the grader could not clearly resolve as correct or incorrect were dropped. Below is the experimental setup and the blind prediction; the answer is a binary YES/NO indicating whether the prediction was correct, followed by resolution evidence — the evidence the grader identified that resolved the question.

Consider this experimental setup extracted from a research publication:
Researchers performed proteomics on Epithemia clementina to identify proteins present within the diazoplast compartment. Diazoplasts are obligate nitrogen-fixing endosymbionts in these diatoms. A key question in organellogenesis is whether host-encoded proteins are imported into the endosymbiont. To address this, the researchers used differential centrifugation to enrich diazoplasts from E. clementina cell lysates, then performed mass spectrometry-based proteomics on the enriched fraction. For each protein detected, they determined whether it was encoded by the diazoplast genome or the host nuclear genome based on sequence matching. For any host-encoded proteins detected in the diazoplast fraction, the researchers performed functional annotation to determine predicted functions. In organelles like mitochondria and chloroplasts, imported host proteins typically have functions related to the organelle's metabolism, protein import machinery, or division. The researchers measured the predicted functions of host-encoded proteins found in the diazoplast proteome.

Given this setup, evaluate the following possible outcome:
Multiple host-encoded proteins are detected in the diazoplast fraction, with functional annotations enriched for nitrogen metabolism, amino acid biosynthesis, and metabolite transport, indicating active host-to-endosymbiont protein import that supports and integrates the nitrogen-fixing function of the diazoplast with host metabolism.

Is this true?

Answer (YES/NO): NO